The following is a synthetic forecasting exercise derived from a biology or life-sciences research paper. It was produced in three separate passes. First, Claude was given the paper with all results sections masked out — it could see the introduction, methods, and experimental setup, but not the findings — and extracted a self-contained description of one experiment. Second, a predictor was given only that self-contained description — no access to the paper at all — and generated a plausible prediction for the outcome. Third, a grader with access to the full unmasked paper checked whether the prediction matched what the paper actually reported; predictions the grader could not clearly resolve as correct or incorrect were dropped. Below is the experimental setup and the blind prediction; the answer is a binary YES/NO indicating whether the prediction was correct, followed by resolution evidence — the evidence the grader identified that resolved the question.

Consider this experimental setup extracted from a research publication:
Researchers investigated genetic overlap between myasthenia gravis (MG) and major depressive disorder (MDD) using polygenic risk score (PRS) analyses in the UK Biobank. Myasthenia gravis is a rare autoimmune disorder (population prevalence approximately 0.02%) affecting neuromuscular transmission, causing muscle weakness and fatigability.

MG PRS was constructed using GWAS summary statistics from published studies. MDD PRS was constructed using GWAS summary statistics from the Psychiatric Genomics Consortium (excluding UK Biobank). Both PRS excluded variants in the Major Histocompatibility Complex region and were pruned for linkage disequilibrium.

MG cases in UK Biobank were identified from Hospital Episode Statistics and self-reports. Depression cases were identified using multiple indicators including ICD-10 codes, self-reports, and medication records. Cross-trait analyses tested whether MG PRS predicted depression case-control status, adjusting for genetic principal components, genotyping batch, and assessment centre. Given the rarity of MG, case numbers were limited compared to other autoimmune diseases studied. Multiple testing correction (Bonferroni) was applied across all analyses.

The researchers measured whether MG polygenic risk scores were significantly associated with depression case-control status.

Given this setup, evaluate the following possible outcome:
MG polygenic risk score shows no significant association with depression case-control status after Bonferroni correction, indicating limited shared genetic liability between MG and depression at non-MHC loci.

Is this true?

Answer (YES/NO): NO